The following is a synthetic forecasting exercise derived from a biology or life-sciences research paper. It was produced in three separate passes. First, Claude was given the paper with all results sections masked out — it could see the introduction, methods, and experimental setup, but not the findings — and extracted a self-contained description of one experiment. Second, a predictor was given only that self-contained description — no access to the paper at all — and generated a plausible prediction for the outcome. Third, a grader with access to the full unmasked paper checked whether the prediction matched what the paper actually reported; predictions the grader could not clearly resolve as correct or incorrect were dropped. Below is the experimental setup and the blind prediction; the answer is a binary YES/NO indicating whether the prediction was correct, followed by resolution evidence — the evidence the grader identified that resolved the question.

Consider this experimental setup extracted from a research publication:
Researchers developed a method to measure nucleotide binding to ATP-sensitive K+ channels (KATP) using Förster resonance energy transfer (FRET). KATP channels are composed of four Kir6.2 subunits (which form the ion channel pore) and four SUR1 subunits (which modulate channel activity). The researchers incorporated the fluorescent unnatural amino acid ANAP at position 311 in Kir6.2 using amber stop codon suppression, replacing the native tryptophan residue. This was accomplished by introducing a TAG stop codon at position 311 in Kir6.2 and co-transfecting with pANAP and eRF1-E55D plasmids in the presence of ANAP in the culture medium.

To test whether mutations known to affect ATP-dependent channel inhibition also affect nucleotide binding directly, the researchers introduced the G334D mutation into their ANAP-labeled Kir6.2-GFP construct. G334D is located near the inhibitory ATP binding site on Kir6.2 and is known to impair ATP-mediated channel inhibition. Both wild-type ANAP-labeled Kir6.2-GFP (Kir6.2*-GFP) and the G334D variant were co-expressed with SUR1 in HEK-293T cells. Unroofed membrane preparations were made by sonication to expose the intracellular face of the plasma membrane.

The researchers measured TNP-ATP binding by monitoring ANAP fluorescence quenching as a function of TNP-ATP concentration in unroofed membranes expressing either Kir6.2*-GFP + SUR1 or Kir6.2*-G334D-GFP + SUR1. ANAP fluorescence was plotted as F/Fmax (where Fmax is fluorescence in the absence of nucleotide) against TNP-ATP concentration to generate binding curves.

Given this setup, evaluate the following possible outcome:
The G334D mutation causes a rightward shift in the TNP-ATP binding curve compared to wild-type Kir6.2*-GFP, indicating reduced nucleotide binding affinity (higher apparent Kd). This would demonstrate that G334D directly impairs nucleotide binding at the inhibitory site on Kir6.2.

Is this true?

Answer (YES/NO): NO